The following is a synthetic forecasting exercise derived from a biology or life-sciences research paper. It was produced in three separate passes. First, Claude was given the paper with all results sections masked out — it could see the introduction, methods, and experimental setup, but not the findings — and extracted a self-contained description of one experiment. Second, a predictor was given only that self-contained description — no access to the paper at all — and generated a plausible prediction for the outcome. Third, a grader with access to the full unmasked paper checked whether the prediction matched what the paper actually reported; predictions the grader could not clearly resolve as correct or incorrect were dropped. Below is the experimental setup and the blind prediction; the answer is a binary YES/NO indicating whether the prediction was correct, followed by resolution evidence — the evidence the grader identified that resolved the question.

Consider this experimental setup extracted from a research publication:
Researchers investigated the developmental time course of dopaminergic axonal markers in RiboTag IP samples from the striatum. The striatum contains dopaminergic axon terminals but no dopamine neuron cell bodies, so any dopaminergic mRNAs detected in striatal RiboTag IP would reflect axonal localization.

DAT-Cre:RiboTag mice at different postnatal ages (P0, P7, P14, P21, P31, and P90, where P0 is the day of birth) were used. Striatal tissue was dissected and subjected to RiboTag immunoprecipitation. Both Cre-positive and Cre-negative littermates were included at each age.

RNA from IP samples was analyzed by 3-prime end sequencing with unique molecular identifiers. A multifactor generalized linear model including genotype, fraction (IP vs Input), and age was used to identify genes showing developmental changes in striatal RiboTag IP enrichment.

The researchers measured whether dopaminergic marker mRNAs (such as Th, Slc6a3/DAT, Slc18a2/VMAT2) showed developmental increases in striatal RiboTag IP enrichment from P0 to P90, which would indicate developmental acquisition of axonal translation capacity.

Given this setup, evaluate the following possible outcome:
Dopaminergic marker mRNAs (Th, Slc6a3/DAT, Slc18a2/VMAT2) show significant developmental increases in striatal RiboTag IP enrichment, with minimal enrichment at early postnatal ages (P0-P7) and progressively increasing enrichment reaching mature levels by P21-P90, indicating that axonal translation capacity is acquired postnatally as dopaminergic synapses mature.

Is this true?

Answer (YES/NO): NO